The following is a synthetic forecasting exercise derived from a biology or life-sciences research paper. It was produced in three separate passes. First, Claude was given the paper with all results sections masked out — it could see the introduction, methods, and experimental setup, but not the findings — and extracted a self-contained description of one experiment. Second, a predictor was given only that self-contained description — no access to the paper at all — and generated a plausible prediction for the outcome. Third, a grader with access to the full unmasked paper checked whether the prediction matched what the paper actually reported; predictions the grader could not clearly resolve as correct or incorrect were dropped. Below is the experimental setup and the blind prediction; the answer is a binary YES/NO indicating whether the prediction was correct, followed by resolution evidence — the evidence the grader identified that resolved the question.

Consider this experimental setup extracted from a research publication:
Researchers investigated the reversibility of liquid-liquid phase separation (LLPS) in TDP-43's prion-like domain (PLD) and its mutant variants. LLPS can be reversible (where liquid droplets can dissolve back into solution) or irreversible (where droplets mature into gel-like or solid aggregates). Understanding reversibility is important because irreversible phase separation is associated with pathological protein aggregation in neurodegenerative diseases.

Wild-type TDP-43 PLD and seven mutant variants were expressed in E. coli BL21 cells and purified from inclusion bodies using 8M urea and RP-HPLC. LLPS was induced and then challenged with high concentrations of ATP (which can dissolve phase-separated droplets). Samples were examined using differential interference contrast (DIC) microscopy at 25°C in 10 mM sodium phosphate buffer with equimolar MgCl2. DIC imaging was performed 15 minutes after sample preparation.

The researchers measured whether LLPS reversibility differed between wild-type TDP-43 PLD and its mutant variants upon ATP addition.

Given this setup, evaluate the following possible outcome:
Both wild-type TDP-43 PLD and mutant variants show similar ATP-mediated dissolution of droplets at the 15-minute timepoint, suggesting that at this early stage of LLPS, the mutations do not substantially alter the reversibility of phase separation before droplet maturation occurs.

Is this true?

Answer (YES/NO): NO